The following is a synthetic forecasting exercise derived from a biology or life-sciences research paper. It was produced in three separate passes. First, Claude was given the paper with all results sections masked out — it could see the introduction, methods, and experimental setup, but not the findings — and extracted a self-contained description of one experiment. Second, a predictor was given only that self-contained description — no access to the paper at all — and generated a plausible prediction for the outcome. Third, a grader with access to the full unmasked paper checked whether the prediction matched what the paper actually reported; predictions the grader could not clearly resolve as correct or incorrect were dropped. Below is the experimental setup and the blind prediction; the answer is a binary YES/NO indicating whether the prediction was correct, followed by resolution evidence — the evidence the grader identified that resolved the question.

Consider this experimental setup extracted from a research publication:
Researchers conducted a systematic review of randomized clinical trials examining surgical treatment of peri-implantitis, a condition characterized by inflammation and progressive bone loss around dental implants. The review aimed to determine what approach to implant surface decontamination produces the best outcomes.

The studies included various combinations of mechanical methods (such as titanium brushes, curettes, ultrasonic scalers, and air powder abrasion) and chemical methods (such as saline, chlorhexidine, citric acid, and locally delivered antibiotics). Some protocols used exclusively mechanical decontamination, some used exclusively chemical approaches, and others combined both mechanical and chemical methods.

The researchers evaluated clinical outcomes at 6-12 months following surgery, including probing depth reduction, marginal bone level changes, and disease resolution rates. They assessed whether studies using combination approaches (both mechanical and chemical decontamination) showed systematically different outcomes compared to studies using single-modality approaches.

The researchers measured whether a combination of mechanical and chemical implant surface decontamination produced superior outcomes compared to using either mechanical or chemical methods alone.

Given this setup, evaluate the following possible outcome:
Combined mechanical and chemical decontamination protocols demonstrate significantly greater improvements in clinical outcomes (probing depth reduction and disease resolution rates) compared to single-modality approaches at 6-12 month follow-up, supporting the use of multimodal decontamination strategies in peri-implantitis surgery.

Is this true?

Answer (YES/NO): NO